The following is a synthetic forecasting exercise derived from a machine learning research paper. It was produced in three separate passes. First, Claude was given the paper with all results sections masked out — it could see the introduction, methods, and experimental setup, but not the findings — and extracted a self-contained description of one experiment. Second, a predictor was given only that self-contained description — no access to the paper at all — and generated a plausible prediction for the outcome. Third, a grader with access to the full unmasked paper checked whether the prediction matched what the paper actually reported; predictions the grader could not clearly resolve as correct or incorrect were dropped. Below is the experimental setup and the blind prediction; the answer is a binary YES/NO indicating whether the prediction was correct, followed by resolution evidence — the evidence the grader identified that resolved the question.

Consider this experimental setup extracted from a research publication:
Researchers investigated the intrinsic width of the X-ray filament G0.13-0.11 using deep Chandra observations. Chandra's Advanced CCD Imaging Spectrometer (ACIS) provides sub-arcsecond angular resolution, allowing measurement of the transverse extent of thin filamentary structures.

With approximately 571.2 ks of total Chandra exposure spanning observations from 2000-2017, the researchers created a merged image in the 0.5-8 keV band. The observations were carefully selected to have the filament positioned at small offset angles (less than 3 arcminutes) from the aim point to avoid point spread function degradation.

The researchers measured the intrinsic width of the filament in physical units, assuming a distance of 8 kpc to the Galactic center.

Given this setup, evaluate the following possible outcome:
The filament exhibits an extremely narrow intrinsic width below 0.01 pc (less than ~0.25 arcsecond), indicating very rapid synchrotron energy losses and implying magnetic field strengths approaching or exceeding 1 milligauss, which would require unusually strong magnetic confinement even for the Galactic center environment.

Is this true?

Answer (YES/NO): NO